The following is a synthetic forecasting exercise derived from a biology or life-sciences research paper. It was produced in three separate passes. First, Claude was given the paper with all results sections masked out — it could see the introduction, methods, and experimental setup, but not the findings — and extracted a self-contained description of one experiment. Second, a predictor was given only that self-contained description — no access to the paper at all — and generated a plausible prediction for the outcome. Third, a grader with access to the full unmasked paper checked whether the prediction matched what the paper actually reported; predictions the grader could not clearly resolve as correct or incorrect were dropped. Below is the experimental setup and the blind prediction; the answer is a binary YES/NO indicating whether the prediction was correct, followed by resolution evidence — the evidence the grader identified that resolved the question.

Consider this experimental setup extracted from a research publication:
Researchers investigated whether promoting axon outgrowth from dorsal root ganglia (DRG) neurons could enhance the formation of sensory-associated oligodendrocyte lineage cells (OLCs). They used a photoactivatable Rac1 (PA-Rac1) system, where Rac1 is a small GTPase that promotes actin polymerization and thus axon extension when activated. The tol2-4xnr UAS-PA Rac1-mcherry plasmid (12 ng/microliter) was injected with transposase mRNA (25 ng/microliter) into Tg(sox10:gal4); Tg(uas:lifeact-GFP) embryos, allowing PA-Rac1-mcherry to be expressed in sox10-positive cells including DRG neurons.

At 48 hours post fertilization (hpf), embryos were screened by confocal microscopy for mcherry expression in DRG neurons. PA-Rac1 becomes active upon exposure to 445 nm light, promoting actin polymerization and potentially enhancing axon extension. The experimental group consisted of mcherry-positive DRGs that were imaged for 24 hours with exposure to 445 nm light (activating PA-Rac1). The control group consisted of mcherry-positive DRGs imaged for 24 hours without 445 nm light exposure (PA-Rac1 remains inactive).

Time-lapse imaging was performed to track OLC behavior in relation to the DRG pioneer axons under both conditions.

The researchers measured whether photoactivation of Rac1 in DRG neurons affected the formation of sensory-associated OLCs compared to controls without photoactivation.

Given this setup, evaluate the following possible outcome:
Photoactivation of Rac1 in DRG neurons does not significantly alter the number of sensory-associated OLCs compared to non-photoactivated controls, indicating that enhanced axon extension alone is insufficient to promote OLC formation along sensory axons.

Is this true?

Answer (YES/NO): NO